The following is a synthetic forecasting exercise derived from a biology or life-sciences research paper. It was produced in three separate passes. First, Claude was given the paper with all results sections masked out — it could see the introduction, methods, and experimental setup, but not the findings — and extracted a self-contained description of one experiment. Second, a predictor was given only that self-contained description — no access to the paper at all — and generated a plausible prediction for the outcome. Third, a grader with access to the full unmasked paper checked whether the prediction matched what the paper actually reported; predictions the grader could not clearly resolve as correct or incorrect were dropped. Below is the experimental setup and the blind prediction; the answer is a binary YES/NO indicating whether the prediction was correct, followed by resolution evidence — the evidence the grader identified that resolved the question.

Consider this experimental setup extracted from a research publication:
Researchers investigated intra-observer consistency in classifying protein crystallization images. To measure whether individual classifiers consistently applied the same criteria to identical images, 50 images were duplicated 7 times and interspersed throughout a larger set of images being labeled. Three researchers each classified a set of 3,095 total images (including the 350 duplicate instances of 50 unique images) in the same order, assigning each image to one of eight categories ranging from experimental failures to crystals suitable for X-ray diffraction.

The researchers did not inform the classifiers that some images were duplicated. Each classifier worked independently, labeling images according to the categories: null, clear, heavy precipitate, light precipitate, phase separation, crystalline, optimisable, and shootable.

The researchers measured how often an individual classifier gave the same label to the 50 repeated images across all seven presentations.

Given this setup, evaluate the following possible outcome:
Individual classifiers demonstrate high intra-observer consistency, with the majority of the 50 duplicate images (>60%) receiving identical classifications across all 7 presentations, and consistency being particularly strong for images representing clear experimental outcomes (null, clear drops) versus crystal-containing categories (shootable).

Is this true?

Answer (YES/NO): NO